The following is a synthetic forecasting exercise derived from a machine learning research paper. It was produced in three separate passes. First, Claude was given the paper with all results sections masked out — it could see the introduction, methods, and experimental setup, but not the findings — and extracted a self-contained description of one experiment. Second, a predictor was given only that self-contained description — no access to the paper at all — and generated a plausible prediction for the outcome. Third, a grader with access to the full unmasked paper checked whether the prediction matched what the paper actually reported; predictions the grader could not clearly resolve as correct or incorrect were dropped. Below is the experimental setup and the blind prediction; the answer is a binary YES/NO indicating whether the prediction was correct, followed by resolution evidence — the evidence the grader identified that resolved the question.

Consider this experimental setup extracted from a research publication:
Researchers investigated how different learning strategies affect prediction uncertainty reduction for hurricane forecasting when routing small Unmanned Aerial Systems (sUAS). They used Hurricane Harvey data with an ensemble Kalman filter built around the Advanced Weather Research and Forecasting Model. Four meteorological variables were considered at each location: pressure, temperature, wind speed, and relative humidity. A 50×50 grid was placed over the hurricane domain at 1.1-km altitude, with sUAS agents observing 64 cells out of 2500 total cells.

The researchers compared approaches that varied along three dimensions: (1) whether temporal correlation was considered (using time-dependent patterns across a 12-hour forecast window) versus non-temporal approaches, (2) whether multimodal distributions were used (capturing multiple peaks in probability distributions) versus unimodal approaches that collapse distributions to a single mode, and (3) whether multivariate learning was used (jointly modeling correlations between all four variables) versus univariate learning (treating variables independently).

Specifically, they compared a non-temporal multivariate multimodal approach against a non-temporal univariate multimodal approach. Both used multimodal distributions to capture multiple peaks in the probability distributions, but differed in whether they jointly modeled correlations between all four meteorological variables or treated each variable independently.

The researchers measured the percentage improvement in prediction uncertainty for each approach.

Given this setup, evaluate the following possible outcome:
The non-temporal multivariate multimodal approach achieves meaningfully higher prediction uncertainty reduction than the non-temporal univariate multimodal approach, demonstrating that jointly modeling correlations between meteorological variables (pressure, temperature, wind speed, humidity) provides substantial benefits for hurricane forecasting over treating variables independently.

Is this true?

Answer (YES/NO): YES